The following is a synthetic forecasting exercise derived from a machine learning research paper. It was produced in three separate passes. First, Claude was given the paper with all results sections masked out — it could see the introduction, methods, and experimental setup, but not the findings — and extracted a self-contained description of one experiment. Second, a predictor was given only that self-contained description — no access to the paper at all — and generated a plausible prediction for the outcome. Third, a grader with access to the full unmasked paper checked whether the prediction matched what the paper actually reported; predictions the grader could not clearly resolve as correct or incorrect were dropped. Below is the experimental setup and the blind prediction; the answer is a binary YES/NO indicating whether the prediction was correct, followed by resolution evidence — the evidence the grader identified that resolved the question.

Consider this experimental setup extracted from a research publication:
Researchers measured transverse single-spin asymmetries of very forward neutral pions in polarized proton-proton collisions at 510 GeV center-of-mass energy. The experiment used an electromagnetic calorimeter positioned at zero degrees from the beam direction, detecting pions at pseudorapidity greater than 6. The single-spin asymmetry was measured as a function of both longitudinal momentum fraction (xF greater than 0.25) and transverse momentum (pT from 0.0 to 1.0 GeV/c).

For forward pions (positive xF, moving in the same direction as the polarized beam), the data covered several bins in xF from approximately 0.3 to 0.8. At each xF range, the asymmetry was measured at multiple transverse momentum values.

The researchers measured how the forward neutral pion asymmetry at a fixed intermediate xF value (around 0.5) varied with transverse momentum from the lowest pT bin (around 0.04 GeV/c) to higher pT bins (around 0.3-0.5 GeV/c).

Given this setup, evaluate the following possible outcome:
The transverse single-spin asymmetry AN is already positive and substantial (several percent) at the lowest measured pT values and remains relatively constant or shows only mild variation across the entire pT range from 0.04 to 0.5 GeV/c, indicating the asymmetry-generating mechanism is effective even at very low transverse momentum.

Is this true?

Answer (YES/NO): NO